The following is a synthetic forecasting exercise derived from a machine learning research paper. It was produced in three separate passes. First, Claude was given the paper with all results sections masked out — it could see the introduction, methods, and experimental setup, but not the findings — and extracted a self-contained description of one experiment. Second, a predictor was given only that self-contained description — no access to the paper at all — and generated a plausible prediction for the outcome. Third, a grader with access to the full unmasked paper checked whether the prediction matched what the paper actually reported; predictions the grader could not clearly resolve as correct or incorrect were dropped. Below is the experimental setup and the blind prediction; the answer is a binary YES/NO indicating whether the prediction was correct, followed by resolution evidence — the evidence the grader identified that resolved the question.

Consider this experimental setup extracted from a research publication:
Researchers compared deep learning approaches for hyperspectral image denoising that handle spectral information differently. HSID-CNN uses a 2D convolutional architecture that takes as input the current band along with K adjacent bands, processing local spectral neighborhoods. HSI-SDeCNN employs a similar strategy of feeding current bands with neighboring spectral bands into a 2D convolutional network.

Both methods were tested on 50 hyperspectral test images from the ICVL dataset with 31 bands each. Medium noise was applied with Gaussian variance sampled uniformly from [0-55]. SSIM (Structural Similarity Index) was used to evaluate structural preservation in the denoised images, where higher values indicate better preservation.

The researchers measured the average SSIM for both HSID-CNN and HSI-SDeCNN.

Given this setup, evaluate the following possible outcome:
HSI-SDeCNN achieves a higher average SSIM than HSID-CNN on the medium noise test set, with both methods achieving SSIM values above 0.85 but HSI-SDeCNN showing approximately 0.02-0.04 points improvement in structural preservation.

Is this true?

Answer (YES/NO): NO